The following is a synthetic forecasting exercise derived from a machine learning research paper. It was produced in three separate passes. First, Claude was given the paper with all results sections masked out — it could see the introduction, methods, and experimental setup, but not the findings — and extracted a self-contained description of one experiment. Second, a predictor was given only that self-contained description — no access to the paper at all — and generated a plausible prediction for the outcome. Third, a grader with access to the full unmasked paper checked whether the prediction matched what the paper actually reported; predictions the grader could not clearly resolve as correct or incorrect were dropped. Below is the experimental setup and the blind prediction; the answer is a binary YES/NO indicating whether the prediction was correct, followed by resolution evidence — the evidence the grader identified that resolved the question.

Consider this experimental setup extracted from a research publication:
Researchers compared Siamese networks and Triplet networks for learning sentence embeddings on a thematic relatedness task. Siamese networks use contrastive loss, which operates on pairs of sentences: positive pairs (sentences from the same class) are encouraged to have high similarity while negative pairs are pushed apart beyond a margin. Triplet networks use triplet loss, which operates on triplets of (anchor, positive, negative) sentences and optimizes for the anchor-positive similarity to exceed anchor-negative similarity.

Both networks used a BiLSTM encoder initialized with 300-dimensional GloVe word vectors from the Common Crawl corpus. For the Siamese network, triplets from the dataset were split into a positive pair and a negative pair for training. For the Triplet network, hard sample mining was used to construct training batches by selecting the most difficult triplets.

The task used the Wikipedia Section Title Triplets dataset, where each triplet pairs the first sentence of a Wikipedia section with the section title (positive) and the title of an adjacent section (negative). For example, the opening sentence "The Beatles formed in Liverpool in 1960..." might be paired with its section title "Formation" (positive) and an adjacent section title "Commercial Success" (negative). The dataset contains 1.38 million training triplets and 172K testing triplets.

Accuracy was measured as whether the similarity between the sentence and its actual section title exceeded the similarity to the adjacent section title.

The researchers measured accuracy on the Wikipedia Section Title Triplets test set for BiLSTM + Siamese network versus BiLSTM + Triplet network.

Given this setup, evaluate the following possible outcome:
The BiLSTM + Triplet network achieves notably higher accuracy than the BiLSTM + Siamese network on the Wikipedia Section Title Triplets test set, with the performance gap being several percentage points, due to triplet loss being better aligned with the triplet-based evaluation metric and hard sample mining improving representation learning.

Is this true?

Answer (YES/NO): NO